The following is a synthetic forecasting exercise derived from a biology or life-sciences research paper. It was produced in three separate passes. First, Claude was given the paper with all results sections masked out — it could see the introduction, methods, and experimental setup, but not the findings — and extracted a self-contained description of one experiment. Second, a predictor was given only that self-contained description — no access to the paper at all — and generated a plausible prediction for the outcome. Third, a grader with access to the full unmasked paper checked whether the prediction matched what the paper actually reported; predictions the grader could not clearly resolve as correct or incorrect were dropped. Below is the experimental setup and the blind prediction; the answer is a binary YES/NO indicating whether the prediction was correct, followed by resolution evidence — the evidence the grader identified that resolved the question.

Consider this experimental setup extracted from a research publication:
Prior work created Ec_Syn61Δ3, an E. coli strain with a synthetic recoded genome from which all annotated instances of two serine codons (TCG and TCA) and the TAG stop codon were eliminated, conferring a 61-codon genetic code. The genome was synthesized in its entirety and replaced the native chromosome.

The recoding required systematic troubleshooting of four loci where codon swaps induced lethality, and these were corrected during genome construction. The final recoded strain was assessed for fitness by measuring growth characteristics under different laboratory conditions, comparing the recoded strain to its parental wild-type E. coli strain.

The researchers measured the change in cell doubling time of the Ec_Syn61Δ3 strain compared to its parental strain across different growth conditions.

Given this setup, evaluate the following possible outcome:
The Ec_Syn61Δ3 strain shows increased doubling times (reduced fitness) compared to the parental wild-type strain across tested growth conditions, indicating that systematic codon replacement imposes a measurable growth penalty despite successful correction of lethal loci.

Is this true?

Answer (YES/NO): YES